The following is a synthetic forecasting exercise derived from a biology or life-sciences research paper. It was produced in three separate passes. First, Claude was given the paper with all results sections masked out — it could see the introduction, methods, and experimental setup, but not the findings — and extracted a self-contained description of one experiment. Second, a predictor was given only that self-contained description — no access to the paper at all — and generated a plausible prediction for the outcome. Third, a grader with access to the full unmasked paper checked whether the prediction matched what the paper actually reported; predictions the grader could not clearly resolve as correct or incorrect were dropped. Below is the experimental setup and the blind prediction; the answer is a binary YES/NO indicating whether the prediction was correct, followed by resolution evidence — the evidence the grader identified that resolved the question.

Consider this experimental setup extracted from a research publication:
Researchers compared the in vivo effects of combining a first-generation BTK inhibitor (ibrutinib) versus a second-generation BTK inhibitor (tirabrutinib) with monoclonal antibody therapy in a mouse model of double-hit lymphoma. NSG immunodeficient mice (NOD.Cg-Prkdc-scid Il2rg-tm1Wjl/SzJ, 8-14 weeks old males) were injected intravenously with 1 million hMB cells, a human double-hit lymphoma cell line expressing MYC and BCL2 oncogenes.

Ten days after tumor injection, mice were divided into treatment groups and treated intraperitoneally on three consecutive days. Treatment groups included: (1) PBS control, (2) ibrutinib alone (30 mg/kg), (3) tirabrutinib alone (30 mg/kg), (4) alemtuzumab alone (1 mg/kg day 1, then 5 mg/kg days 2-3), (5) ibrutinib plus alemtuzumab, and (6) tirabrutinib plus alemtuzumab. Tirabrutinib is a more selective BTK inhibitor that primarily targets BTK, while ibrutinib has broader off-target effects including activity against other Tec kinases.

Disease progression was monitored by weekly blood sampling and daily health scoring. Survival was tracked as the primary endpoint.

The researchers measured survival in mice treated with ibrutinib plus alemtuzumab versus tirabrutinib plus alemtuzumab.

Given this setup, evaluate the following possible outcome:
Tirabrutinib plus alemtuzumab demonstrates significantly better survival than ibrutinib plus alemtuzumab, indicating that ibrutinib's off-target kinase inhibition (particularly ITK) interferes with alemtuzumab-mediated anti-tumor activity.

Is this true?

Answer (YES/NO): NO